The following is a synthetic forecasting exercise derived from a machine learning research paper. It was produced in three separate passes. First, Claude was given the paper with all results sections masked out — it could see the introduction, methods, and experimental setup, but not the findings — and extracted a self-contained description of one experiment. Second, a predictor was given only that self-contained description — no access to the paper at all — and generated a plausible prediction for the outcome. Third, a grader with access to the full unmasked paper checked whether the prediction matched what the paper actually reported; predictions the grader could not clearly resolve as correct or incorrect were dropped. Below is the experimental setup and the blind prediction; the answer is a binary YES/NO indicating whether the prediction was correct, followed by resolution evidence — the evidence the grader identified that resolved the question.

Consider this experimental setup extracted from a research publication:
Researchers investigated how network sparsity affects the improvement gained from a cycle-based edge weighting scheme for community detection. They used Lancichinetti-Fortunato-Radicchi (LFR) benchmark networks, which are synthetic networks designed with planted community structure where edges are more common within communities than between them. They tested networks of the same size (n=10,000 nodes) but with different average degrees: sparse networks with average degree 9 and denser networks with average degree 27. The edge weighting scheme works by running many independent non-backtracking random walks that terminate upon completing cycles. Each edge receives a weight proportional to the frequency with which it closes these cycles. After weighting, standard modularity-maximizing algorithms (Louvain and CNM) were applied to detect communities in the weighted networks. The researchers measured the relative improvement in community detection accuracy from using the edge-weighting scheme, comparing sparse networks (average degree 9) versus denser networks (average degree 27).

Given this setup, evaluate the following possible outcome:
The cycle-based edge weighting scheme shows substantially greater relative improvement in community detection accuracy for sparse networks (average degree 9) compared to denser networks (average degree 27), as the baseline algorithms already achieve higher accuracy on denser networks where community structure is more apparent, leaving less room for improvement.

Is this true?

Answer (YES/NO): YES